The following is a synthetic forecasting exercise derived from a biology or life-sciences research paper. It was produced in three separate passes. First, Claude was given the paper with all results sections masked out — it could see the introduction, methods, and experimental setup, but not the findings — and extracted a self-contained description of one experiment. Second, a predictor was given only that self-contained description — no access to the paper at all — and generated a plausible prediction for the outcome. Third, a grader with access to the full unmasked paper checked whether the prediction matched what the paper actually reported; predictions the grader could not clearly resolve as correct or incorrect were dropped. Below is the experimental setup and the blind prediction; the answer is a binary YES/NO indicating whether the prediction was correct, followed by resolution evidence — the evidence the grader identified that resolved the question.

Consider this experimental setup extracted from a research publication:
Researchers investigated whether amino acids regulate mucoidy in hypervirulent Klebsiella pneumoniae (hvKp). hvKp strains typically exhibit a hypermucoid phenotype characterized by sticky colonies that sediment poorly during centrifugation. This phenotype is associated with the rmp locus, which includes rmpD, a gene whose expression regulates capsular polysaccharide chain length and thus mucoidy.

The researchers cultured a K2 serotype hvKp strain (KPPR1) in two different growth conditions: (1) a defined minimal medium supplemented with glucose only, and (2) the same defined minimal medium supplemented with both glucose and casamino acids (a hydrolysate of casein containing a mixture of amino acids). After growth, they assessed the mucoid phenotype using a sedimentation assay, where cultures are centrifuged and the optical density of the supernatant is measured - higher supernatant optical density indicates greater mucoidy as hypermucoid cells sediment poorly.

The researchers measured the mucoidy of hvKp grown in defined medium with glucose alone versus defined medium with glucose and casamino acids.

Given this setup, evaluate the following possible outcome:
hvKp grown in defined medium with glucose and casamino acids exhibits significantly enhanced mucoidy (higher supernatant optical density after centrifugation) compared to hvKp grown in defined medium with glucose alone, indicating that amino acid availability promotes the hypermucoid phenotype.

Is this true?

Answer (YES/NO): YES